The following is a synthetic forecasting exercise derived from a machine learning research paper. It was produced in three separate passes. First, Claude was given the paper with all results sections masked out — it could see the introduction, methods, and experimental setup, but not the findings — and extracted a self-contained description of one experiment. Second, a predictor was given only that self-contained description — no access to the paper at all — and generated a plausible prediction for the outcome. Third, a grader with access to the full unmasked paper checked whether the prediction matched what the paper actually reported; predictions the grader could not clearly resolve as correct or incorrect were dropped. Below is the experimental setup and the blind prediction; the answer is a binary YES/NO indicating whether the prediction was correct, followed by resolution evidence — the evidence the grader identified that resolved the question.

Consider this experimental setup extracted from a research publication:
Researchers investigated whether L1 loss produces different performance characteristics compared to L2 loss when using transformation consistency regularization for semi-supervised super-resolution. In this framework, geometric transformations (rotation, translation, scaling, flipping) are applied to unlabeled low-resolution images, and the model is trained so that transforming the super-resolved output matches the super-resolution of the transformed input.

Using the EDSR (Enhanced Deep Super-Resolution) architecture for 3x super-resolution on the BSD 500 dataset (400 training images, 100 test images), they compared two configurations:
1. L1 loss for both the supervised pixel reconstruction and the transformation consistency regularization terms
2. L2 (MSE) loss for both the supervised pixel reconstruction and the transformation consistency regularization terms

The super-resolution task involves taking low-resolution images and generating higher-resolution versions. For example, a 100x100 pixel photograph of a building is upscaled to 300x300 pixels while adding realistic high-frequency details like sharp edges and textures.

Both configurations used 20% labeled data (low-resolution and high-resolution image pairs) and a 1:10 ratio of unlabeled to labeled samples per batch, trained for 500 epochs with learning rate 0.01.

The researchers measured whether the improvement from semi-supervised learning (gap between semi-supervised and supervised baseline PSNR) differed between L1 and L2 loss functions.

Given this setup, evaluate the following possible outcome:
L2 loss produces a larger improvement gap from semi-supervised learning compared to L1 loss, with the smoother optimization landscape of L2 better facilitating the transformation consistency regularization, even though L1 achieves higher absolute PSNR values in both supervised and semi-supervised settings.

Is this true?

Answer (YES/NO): NO